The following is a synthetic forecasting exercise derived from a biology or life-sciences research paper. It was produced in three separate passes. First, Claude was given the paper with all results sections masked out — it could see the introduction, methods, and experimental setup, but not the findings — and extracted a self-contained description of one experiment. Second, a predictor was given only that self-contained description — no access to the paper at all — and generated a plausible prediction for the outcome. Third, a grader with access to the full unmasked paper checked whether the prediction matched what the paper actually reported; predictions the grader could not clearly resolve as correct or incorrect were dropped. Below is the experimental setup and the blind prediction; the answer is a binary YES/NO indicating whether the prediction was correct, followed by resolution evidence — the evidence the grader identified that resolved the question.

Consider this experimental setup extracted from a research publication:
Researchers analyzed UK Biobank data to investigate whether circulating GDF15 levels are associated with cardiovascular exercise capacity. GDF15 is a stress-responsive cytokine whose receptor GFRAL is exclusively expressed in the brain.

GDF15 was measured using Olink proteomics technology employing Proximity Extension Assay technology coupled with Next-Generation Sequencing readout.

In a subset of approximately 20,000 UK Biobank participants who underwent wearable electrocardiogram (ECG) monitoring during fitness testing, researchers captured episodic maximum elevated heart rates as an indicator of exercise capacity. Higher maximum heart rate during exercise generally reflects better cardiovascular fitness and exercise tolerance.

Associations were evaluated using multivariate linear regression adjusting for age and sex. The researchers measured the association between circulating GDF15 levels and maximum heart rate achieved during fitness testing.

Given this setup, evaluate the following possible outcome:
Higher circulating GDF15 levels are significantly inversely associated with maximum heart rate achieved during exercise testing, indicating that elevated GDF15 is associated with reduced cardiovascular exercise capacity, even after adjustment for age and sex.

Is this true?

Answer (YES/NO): YES